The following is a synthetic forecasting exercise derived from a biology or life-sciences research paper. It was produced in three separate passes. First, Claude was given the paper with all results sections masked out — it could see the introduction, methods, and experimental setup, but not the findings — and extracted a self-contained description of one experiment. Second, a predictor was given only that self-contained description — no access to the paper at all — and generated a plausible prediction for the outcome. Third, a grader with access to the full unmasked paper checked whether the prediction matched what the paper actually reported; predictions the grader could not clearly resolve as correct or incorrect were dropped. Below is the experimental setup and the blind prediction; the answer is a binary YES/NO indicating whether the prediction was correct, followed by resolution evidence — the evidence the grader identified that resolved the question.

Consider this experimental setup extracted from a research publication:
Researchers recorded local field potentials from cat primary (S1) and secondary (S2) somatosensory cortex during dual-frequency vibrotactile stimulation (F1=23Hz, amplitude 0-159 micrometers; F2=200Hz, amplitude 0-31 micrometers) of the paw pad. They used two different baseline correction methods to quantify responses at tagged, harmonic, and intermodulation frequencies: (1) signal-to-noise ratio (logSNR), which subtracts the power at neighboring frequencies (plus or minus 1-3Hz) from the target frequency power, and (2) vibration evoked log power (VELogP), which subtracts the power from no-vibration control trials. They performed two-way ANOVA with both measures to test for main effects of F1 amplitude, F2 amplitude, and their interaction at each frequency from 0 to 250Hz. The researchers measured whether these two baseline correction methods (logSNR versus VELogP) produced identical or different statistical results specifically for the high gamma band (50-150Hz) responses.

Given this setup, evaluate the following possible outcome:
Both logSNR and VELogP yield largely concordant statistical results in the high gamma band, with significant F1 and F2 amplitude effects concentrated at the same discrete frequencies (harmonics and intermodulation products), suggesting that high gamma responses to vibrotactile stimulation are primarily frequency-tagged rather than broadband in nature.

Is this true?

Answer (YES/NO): NO